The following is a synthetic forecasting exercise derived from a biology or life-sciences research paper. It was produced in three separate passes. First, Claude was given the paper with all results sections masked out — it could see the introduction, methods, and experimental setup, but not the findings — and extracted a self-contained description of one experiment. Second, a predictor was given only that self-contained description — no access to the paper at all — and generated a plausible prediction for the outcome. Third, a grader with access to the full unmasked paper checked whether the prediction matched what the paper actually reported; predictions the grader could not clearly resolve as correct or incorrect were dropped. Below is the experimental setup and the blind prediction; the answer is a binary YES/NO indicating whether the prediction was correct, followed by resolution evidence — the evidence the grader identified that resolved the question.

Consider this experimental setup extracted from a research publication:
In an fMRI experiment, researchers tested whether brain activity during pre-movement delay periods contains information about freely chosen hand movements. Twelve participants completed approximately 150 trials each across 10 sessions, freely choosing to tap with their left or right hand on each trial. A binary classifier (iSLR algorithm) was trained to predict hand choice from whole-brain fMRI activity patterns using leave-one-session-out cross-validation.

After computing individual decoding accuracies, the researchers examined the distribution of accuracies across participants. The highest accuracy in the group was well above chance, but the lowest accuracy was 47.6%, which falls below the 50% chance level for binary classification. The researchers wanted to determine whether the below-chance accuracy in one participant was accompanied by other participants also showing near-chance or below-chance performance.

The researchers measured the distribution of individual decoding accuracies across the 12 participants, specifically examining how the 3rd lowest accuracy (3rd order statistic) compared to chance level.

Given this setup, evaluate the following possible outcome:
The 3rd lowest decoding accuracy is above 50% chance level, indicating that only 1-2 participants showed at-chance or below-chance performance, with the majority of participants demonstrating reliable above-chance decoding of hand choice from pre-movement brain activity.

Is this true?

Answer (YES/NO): YES